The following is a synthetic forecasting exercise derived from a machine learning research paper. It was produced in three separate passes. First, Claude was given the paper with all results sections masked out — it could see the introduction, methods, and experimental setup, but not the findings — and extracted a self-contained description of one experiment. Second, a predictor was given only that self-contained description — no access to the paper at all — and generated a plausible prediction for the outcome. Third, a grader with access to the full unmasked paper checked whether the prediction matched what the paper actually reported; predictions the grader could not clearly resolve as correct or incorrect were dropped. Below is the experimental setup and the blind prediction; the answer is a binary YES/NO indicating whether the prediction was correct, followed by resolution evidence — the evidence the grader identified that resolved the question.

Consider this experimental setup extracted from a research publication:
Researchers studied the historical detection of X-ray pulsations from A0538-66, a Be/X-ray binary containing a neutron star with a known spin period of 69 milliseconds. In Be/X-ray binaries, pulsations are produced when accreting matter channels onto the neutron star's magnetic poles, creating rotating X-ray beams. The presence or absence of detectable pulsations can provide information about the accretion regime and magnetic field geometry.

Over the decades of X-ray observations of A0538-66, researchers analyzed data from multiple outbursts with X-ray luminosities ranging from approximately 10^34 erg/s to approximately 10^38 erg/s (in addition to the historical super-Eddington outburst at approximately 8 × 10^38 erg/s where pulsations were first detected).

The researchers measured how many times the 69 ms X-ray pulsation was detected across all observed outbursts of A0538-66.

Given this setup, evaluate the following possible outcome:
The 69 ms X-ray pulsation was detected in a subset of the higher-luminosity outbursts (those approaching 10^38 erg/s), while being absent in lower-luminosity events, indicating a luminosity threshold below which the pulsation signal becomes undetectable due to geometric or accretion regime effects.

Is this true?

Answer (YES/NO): NO